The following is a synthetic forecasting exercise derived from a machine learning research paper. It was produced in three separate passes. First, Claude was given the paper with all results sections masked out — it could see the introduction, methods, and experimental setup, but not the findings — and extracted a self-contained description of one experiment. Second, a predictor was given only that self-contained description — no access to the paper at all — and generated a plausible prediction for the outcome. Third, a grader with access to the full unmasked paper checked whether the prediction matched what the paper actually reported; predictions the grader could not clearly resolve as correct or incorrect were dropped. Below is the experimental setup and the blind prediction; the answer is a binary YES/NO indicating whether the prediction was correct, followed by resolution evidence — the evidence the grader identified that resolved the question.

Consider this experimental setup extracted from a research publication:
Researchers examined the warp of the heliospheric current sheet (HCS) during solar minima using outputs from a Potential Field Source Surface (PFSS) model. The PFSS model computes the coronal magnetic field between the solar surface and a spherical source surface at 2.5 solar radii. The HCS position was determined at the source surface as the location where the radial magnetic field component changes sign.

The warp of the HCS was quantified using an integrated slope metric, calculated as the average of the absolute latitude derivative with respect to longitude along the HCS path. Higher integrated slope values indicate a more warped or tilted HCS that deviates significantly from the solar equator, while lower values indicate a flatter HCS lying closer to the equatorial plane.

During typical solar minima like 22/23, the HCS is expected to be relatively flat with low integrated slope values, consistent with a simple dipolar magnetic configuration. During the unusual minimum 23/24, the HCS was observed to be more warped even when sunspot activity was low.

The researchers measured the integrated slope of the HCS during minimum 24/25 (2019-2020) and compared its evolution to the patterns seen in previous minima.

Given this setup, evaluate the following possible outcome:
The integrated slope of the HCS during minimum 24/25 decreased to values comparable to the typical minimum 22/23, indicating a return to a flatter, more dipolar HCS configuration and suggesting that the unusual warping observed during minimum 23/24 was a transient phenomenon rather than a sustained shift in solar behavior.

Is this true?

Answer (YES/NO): NO